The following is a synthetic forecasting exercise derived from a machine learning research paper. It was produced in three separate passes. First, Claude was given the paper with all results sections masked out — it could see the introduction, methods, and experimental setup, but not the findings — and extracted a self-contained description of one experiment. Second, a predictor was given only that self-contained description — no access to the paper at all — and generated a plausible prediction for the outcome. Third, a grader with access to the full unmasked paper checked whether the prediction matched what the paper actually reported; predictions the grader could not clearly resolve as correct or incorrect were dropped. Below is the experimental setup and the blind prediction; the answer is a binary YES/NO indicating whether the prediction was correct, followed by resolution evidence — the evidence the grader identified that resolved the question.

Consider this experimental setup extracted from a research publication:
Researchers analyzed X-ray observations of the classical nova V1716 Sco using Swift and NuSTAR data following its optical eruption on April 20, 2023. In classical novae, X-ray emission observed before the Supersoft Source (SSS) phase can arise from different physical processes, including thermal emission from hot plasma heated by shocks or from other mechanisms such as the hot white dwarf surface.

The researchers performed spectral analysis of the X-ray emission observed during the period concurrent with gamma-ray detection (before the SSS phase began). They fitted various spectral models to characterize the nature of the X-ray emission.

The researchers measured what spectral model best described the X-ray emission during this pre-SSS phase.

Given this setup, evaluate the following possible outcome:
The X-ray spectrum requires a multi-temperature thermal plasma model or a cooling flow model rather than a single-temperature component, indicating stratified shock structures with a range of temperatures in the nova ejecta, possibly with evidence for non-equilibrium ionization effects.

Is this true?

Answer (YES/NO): NO